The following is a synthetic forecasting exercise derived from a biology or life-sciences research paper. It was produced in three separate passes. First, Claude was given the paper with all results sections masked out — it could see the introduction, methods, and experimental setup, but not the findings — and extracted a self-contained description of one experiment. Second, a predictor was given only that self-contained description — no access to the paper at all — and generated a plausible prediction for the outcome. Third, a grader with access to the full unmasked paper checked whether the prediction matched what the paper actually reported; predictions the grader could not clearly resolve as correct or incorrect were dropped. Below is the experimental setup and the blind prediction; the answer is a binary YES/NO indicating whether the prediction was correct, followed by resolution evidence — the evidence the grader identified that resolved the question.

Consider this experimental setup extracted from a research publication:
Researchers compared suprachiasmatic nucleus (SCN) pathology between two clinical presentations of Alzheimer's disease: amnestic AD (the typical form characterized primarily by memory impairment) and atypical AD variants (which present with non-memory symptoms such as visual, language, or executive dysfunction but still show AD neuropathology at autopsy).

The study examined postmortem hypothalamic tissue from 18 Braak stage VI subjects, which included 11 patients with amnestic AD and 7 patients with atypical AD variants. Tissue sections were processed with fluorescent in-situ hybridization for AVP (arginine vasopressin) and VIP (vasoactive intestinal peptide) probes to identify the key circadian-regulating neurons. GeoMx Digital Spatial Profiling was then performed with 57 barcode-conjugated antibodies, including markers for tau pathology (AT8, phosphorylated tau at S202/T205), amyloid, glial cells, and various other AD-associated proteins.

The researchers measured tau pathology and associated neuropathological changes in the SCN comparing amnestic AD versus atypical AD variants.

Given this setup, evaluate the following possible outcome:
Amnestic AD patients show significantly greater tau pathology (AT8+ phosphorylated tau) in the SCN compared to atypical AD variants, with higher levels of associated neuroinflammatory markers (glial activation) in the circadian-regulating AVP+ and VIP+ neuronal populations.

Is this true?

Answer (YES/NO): NO